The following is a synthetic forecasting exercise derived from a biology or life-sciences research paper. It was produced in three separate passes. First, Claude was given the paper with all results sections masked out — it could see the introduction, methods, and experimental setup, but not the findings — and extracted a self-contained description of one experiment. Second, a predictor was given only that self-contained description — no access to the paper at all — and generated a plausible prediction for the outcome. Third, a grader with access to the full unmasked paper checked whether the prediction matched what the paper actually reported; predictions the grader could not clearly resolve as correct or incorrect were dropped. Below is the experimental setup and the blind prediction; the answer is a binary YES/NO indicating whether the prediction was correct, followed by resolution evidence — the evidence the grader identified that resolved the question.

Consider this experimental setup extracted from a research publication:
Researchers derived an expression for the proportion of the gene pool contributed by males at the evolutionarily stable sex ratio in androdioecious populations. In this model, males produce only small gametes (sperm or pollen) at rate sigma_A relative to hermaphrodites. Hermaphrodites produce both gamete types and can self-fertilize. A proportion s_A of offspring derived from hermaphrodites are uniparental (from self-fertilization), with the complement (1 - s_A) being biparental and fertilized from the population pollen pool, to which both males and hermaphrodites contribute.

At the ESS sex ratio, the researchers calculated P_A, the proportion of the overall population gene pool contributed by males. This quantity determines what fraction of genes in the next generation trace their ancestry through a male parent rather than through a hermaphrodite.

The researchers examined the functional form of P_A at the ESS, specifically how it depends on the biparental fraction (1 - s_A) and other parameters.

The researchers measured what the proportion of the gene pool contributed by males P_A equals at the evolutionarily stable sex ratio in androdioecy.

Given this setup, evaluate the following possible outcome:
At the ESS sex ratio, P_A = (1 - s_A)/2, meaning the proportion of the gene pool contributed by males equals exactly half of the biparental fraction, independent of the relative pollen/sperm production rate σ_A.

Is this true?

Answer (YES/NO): YES